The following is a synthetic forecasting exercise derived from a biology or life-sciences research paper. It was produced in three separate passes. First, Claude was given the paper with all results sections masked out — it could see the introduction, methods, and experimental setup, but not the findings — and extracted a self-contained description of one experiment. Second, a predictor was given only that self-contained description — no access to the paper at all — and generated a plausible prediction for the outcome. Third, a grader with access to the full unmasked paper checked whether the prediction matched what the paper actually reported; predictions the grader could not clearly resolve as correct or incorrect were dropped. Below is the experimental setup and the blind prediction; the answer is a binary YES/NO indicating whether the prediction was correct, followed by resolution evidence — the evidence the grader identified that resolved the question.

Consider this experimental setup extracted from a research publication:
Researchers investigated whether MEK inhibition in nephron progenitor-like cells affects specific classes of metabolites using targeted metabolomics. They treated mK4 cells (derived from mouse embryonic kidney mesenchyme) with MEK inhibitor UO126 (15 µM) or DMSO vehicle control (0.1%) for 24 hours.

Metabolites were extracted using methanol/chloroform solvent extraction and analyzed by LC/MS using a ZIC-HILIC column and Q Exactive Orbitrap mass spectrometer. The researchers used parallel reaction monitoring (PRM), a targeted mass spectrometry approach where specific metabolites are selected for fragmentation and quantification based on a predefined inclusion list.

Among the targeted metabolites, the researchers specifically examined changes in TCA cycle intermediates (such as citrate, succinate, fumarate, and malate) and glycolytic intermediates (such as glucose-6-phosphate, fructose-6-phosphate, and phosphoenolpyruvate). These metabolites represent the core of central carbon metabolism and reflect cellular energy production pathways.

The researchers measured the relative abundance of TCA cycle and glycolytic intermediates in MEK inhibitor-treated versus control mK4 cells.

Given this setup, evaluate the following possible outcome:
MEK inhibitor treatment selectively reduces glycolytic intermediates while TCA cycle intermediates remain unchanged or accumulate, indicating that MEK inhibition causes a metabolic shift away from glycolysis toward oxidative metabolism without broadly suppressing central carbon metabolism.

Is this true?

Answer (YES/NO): NO